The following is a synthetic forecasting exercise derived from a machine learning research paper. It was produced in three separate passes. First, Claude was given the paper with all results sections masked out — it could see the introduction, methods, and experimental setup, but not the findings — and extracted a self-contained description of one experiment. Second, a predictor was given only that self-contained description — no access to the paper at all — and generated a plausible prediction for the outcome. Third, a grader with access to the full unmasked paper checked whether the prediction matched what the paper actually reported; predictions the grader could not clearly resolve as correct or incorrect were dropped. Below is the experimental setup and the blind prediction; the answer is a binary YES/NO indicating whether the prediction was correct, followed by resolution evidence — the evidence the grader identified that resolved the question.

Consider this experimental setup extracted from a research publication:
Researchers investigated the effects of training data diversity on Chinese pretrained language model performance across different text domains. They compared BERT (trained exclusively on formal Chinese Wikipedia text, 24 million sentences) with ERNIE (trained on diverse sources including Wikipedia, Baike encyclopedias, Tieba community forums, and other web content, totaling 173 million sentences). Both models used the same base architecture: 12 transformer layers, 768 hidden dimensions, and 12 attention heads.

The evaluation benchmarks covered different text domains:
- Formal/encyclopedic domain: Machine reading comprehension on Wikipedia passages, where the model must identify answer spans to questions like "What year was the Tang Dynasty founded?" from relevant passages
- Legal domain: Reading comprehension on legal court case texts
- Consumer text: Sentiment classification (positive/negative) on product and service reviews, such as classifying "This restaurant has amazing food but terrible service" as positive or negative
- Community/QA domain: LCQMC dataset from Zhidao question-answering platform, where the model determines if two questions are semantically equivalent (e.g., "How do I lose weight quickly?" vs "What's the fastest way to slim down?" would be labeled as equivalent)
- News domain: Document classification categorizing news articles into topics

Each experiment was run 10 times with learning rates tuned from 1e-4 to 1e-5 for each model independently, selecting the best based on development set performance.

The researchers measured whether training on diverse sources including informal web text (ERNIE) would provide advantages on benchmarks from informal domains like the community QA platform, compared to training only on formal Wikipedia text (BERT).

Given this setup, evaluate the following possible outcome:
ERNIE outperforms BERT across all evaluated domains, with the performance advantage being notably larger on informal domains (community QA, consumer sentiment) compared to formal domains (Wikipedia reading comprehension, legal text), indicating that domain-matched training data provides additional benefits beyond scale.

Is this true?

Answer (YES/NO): NO